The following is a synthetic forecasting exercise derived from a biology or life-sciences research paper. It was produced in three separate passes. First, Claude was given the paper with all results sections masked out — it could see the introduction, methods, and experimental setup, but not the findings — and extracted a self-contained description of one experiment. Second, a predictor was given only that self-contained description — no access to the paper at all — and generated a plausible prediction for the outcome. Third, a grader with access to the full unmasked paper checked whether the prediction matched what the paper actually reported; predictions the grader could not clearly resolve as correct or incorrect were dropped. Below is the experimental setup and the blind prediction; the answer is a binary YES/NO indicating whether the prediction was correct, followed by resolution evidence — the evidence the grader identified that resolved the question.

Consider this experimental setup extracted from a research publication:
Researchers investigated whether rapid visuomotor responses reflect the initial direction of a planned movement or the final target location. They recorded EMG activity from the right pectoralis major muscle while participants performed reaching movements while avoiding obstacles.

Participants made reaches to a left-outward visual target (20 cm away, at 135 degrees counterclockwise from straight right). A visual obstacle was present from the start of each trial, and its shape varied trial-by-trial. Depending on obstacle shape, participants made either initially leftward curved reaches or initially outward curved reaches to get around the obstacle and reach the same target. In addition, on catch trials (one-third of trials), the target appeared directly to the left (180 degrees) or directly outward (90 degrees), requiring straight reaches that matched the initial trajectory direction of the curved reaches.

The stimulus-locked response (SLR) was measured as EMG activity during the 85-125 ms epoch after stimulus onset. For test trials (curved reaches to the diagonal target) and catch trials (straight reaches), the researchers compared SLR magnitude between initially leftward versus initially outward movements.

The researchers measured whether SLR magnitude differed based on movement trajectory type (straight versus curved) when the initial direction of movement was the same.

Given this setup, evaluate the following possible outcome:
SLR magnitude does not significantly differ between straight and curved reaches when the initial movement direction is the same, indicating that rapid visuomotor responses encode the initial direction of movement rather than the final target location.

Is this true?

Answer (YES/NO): YES